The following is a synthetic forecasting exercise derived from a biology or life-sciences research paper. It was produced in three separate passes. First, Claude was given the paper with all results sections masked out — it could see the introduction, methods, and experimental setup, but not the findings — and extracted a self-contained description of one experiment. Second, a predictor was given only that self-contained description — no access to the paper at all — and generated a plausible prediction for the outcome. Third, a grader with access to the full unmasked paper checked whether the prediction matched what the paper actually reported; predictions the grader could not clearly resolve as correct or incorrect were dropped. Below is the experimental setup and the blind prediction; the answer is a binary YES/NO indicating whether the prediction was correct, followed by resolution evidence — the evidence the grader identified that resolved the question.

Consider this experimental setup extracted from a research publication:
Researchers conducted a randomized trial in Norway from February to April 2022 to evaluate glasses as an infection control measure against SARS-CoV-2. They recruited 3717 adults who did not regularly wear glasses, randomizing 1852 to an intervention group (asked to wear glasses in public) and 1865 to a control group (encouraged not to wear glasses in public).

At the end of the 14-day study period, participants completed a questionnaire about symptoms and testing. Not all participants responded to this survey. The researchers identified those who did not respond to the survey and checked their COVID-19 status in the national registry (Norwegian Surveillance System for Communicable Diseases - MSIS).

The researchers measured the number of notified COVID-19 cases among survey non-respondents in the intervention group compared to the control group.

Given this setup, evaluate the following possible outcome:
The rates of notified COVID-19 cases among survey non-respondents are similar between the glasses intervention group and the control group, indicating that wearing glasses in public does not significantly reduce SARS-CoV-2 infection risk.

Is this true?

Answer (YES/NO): NO